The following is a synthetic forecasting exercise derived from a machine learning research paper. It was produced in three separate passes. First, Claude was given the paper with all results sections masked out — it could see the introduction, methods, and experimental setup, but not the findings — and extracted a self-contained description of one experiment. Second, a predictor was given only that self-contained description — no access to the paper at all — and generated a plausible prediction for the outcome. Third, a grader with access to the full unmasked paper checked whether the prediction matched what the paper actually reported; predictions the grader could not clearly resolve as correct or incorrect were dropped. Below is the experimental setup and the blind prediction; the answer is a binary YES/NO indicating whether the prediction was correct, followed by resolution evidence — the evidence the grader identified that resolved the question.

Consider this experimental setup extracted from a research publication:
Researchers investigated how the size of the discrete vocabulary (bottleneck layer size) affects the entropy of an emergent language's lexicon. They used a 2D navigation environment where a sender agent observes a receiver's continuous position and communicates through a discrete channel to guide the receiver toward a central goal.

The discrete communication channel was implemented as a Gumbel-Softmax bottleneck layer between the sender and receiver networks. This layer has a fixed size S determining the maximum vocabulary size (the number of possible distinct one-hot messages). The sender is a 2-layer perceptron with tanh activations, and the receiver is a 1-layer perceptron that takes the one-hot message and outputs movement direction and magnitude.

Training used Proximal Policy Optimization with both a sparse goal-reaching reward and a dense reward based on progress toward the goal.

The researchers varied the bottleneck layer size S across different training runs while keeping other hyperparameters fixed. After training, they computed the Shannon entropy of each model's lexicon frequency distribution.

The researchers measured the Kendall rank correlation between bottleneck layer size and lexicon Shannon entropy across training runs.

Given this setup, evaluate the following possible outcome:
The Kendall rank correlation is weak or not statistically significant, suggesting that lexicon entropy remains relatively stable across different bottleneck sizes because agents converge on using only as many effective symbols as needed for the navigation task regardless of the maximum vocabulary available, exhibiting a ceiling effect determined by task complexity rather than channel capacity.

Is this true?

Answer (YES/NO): NO